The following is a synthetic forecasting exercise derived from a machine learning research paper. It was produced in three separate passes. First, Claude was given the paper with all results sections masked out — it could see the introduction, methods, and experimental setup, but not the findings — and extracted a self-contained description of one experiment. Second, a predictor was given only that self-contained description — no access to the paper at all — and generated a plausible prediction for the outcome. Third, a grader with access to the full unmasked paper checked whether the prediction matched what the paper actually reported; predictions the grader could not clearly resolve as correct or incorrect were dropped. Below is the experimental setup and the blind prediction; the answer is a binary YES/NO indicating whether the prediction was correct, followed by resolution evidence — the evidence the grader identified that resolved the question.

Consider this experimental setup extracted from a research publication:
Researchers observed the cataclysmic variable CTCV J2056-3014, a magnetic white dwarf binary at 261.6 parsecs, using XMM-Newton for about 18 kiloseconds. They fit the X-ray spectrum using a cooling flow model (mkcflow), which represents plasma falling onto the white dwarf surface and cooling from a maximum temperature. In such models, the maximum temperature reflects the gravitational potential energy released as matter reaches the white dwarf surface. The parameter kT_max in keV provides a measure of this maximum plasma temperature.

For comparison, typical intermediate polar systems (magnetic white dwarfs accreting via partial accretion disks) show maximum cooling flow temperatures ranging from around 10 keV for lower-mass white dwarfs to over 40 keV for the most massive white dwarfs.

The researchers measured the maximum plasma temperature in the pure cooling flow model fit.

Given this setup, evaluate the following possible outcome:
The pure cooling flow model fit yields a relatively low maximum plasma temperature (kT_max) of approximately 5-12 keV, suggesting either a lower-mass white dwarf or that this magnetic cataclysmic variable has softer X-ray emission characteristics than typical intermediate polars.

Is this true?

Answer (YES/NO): YES